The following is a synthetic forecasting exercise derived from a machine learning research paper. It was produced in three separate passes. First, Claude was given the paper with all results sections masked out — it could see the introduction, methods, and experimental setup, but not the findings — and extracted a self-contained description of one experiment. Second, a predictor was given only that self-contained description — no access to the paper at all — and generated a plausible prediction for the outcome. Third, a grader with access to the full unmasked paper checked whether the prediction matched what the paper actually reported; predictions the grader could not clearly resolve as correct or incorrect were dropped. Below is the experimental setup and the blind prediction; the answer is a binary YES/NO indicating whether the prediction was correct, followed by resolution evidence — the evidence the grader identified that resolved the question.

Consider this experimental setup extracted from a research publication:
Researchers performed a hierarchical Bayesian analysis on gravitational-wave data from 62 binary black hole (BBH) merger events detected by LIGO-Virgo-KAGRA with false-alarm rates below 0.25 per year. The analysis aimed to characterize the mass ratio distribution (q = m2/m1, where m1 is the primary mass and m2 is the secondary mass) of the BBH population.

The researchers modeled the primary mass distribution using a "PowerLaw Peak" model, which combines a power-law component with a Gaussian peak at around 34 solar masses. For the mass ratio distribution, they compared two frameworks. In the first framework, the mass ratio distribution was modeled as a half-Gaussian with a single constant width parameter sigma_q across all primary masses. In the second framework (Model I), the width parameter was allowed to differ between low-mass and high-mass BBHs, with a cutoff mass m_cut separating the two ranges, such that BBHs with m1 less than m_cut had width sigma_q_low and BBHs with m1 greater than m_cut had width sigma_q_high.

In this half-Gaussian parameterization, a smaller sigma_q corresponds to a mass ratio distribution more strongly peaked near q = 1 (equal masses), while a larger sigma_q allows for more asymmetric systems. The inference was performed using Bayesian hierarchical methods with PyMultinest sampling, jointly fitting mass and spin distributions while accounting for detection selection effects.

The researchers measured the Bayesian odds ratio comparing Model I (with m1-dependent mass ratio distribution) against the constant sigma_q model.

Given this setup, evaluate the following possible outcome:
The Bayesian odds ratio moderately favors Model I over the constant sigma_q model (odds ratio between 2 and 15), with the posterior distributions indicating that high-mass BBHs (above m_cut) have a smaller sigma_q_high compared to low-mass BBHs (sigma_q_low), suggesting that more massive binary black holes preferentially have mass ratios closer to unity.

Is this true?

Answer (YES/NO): NO